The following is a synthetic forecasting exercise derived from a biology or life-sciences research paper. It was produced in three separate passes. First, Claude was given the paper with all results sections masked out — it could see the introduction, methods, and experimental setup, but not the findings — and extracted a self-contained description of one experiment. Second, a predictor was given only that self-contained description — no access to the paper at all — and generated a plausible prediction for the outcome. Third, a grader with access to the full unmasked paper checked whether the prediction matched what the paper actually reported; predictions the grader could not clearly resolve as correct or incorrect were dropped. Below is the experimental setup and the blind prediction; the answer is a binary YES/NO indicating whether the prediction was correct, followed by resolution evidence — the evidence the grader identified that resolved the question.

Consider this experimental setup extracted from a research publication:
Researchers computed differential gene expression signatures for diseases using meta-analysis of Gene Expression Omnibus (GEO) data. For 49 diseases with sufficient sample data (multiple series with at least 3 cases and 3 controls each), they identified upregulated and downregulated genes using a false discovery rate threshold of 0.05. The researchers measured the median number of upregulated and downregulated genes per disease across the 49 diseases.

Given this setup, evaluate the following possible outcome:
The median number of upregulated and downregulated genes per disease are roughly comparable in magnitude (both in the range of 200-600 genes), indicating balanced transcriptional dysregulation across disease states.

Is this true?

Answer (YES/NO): YES